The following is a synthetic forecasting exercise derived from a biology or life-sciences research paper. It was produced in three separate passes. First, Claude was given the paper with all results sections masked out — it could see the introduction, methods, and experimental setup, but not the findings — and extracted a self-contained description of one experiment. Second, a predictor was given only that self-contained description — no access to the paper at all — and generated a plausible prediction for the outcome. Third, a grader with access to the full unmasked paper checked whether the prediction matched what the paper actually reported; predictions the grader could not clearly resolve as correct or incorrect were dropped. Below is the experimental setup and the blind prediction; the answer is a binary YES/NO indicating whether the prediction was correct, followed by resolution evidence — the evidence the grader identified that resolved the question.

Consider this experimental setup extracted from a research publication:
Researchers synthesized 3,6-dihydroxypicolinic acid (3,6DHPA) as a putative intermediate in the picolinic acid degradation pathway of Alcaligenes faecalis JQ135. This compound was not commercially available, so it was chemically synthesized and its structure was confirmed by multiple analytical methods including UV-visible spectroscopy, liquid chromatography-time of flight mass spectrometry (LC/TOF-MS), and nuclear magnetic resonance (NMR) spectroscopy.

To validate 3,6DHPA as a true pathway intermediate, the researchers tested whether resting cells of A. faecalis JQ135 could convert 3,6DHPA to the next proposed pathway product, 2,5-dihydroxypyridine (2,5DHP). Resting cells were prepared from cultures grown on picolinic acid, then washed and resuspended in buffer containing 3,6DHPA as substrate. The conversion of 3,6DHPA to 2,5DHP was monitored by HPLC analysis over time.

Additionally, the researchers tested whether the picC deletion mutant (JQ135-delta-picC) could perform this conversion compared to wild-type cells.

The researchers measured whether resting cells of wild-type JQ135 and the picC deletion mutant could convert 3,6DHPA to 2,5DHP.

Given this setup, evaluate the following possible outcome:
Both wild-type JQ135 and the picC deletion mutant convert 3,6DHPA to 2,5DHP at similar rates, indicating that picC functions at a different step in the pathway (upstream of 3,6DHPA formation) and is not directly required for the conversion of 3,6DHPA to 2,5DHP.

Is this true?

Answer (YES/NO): NO